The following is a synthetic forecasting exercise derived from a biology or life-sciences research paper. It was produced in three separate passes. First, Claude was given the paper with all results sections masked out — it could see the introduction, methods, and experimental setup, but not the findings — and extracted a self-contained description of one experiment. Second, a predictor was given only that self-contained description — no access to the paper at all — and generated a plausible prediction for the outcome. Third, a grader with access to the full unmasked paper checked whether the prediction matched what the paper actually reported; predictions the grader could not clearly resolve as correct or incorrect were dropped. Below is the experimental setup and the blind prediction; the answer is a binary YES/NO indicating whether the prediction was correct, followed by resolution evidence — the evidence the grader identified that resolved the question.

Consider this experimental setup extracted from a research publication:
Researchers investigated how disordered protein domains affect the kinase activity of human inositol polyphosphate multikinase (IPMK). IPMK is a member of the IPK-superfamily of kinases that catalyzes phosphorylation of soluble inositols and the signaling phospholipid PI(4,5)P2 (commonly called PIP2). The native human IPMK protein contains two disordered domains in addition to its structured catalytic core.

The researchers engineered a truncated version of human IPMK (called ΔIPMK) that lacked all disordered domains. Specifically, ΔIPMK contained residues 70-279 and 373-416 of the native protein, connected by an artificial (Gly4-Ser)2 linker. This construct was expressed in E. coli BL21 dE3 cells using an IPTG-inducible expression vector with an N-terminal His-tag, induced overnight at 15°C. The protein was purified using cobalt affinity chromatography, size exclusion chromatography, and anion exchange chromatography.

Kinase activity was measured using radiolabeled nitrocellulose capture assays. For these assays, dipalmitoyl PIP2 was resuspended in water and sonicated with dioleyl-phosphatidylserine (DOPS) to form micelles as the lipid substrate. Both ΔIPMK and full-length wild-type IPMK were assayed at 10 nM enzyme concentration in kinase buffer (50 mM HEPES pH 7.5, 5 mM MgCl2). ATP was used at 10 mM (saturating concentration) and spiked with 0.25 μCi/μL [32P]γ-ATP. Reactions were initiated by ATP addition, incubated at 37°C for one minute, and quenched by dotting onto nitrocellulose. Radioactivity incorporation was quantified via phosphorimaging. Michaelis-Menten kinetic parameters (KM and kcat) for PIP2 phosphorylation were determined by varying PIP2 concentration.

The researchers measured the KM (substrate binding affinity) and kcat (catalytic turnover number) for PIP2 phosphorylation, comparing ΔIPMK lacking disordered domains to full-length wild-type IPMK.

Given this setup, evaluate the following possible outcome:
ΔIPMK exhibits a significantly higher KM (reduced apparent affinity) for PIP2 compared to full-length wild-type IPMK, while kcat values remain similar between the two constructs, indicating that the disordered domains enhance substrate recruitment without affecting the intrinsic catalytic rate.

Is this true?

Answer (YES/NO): NO